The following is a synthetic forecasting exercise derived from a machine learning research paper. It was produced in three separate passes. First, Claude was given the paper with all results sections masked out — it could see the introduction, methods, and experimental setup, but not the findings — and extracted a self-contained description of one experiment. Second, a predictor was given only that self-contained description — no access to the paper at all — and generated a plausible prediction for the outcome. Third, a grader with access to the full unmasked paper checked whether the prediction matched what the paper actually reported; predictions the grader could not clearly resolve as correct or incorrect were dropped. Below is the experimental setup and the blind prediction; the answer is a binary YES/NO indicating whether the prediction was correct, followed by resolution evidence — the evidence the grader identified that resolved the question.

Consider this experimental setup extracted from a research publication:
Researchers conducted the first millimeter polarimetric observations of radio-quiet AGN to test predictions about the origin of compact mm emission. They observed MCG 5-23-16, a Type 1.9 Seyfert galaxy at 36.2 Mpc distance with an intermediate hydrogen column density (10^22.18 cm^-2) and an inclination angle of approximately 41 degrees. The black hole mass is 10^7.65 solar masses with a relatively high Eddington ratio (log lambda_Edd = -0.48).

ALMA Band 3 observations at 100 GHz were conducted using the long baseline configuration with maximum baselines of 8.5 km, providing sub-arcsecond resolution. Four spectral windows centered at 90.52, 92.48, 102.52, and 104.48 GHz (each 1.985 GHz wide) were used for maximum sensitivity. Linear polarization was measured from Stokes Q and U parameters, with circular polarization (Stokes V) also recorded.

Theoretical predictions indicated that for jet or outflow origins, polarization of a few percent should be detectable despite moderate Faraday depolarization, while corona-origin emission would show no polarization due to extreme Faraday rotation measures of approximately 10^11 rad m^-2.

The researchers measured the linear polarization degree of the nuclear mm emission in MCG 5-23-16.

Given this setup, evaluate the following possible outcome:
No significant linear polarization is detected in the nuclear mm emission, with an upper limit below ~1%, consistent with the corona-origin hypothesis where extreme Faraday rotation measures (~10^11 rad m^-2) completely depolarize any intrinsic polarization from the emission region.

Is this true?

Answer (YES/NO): NO